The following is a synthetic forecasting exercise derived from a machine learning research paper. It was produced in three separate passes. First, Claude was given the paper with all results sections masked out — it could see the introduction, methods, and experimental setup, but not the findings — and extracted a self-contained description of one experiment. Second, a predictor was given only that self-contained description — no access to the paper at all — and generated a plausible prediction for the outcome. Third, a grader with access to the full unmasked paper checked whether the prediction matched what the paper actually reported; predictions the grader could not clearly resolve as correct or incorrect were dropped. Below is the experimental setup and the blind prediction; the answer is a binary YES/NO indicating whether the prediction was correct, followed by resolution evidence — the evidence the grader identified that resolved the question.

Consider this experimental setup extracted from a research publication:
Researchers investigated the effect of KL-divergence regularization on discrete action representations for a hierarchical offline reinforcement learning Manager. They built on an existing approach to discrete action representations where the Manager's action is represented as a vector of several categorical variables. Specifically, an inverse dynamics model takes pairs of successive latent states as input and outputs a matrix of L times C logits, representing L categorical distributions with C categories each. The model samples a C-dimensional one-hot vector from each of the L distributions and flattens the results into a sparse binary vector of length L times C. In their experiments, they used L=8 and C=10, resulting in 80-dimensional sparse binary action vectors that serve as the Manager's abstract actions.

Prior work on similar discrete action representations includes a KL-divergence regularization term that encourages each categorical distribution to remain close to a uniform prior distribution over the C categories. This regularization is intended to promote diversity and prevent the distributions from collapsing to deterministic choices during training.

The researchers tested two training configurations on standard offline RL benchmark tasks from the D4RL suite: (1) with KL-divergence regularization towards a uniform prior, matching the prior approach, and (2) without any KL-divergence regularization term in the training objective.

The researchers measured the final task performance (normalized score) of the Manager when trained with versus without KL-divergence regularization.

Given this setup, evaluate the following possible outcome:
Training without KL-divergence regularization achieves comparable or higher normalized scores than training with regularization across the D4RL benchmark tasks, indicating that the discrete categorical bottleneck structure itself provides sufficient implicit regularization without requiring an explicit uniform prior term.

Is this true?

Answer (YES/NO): YES